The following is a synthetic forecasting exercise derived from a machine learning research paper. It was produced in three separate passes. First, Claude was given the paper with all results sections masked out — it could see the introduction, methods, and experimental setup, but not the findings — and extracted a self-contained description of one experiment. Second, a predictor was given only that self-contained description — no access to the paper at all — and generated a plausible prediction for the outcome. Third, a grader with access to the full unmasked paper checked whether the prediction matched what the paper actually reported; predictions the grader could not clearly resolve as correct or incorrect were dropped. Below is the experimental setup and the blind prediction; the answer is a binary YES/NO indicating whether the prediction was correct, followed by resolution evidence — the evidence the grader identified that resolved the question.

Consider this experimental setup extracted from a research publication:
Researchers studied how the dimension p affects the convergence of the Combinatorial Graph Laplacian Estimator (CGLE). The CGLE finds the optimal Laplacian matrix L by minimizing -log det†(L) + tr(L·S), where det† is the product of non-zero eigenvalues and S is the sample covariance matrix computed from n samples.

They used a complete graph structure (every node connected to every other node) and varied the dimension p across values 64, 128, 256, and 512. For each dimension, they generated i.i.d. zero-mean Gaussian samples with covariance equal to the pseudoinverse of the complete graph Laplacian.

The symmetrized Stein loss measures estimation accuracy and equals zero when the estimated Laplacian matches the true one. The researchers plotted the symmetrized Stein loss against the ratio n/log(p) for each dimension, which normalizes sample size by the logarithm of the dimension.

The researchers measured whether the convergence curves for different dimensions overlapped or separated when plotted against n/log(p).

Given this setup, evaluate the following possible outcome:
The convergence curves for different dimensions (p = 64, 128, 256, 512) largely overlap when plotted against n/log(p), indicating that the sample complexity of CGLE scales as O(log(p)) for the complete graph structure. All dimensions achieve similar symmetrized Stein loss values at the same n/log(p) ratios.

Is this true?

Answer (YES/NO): YES